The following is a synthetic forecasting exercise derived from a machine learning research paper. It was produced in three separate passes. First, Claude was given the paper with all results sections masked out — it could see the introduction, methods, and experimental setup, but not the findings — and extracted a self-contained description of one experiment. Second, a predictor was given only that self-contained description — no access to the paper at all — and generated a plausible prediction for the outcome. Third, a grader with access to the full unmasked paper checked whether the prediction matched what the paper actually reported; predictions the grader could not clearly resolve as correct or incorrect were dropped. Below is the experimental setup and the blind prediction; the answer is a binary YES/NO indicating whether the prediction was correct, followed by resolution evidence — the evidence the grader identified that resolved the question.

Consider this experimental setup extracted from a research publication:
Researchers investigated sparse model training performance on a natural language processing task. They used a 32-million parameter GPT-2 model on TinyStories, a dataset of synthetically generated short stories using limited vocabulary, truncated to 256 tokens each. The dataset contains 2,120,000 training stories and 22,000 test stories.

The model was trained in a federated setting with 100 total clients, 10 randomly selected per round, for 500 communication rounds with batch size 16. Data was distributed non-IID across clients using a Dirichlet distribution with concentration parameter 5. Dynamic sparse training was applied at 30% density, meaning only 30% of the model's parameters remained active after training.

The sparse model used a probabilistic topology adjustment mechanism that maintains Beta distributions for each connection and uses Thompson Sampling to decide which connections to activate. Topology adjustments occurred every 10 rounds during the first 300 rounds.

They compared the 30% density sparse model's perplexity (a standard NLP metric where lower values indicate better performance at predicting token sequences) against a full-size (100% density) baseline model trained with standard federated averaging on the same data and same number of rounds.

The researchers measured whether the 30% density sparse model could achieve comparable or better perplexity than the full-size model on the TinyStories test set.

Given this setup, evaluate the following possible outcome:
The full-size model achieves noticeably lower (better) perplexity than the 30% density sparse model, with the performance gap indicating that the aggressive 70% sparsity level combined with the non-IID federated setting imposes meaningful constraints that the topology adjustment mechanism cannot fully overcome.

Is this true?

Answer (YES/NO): NO